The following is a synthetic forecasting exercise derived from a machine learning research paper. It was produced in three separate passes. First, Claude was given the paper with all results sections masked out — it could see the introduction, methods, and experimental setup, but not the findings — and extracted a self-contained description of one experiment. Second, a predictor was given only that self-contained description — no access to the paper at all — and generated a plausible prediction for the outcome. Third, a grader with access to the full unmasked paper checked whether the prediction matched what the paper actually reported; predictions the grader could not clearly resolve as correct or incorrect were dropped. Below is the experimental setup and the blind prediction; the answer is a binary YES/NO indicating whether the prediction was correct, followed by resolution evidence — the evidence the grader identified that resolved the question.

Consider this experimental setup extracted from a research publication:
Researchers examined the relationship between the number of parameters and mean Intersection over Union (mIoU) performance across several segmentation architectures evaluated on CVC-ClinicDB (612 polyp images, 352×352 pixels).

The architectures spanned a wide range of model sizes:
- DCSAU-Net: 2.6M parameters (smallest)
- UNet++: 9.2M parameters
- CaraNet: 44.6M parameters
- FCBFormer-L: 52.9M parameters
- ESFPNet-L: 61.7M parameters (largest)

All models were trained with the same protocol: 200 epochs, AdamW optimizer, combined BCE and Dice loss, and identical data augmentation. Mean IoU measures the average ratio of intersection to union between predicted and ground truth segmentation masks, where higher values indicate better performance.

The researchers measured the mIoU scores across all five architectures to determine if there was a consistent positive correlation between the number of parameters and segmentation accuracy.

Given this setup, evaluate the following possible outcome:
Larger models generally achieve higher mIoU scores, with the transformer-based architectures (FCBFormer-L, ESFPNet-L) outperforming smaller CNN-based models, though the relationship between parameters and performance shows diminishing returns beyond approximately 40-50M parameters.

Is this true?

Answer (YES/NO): YES